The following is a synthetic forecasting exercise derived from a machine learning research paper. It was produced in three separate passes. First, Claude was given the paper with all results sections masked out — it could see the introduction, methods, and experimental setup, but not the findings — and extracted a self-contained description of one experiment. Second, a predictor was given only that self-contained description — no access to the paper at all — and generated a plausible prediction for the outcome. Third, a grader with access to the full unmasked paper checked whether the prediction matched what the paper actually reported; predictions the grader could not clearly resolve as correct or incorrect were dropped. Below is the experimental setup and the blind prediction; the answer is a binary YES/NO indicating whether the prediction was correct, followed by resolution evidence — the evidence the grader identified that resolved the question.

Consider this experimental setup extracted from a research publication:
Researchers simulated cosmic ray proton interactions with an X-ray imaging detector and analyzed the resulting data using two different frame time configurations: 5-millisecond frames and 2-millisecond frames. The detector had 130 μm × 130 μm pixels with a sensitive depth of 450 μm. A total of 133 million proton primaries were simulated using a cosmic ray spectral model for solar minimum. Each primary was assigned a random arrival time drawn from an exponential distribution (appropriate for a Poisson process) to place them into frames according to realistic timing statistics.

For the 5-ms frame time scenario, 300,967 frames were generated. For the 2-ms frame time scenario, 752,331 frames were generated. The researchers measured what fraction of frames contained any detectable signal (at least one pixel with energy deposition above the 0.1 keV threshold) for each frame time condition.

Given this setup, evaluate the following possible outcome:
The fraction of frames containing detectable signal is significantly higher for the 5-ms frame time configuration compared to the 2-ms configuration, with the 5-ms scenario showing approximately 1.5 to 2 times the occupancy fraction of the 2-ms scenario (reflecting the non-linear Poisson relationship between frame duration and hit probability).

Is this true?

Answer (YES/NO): NO